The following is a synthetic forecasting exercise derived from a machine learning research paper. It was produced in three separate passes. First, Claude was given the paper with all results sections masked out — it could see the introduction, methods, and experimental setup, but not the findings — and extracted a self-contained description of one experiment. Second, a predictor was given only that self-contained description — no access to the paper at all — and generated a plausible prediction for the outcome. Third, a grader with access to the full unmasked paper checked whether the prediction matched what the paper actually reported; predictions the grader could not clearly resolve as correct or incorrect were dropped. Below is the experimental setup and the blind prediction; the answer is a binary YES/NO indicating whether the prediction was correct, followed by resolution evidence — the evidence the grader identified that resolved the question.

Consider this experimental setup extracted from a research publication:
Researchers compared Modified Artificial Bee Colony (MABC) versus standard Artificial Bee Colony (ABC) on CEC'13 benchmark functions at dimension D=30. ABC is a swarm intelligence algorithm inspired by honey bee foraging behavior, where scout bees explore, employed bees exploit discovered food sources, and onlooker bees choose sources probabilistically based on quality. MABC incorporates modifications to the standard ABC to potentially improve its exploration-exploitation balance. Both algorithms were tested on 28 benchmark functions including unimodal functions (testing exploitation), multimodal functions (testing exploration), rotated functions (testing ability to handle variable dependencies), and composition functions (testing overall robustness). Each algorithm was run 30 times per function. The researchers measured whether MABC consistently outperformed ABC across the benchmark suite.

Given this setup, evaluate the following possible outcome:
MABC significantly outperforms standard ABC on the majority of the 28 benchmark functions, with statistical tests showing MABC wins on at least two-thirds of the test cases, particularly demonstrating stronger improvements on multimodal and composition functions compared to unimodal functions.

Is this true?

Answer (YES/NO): NO